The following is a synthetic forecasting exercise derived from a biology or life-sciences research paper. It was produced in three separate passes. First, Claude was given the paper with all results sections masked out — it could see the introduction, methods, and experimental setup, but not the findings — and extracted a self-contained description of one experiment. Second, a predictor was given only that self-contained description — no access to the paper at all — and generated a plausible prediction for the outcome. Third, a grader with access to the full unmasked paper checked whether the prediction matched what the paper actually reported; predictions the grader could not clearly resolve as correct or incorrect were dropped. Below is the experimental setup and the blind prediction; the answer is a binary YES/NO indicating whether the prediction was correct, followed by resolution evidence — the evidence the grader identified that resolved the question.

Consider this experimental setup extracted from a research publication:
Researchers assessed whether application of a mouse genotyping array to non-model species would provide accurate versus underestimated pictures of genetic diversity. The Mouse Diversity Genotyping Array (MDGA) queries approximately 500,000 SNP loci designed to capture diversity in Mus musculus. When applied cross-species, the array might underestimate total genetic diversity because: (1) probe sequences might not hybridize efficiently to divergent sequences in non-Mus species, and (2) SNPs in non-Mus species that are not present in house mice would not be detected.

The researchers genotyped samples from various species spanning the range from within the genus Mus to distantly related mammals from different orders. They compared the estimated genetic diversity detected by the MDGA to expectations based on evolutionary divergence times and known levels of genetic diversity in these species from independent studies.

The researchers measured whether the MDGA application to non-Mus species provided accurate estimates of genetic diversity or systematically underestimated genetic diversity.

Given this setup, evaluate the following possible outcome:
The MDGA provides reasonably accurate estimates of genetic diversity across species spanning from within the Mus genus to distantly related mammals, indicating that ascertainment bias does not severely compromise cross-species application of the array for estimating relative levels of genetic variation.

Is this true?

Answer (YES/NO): NO